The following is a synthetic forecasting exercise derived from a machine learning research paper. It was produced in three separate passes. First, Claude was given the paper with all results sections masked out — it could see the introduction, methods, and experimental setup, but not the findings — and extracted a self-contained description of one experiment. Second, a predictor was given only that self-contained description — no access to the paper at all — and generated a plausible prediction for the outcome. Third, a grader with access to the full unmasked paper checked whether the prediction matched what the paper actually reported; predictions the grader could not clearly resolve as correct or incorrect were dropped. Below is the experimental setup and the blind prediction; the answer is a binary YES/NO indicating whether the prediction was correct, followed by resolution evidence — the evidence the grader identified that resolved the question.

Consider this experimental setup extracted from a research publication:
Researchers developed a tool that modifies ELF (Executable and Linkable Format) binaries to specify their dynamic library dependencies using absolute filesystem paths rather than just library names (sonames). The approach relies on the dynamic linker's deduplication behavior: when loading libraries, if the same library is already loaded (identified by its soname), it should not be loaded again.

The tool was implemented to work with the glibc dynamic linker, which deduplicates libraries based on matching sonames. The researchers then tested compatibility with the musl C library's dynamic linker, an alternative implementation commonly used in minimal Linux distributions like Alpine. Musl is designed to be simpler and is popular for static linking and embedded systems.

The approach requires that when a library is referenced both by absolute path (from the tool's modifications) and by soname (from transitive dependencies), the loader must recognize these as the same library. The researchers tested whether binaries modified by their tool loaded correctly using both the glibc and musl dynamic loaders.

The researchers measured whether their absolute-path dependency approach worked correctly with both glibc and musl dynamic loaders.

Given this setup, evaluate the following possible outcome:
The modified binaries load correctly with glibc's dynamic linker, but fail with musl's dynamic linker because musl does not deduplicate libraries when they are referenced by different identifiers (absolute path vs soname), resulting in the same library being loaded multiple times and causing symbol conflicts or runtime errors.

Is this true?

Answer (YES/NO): NO